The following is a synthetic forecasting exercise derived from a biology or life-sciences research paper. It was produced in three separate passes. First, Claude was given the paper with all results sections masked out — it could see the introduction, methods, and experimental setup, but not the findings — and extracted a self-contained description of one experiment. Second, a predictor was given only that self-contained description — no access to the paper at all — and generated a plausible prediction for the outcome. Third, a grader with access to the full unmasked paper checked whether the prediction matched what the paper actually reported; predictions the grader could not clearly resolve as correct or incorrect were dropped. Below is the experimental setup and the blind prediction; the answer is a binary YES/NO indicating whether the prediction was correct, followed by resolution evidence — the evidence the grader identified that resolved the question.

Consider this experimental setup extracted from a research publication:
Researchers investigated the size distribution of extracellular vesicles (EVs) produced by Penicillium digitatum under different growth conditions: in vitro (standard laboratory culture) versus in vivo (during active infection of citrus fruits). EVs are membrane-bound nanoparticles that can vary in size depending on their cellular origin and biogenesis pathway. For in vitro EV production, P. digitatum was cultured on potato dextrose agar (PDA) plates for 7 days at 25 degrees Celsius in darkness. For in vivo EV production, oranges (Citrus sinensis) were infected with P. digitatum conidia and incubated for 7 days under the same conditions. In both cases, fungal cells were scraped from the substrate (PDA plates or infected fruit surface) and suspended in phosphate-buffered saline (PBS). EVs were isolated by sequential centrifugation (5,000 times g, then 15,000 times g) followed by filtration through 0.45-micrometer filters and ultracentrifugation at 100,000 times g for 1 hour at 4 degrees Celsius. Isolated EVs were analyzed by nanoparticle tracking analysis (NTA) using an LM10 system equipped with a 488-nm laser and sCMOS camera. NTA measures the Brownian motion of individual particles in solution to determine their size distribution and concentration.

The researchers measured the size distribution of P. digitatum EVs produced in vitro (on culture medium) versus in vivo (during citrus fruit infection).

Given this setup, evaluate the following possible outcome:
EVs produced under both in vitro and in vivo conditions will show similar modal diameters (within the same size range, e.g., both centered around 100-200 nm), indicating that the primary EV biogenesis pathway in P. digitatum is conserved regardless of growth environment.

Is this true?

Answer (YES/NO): YES